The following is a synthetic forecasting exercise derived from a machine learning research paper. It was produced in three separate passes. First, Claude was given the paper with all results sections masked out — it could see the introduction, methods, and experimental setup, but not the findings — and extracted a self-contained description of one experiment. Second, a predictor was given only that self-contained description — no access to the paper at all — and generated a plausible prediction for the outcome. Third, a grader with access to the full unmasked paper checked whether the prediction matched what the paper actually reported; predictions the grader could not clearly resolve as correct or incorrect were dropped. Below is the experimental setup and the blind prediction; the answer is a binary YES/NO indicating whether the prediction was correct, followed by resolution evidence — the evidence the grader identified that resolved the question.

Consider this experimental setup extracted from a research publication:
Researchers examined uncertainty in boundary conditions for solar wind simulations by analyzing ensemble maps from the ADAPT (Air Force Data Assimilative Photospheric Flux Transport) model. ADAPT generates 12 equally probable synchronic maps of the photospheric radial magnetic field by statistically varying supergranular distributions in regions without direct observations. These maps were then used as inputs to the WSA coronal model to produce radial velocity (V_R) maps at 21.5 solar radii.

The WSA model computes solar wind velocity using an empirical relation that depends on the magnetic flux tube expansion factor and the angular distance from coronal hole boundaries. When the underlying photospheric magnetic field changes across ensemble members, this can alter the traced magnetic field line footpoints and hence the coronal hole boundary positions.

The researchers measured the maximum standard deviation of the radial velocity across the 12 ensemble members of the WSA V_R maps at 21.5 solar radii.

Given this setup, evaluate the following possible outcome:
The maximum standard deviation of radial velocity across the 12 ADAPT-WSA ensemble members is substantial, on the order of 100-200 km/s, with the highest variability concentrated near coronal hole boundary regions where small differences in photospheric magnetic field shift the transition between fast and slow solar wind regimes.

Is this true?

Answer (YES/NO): YES